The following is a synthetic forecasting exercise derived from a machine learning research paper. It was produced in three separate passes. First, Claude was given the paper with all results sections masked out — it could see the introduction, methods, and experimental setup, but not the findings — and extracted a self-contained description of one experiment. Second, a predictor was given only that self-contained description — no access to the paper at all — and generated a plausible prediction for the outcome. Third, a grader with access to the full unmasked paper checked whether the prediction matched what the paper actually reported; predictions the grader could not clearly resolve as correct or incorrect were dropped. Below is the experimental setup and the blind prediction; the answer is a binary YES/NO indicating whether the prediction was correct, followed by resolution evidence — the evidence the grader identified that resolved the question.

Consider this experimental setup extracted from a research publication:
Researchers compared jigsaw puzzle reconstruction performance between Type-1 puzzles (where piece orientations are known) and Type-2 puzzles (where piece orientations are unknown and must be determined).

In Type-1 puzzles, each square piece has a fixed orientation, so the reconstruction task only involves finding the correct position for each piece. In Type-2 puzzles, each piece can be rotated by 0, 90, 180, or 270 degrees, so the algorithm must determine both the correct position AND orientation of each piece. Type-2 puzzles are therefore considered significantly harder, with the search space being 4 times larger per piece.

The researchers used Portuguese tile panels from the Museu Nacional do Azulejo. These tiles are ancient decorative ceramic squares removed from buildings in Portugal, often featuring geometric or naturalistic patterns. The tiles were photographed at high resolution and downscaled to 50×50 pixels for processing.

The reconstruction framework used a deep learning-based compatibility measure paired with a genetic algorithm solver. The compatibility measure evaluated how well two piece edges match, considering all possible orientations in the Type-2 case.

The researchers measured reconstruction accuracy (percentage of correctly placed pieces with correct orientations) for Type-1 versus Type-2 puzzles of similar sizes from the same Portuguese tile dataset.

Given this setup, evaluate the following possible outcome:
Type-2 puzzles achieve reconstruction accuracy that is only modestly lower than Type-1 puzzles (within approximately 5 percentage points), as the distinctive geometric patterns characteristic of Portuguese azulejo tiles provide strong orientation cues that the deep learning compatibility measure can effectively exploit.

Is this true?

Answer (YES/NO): NO